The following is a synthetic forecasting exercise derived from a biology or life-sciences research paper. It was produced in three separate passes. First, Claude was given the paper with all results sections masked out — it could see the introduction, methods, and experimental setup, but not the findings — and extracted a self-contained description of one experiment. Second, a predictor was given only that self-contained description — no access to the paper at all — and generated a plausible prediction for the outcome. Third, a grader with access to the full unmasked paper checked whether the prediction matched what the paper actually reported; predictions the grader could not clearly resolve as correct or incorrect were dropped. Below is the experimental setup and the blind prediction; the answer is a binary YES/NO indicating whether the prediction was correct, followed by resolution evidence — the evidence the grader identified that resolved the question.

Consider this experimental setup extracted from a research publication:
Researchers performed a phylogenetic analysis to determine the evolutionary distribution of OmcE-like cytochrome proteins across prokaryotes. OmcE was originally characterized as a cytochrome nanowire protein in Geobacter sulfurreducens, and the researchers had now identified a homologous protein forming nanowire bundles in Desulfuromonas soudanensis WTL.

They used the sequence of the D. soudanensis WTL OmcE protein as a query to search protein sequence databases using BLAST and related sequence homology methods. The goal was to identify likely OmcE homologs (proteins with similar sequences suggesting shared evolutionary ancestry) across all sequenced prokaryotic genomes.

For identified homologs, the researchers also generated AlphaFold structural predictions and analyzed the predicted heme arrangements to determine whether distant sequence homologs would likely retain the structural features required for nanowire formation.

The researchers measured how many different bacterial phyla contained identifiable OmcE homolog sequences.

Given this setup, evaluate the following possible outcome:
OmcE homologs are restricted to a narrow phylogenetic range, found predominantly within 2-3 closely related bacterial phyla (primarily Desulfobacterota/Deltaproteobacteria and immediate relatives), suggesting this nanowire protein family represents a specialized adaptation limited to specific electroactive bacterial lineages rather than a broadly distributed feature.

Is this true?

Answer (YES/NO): NO